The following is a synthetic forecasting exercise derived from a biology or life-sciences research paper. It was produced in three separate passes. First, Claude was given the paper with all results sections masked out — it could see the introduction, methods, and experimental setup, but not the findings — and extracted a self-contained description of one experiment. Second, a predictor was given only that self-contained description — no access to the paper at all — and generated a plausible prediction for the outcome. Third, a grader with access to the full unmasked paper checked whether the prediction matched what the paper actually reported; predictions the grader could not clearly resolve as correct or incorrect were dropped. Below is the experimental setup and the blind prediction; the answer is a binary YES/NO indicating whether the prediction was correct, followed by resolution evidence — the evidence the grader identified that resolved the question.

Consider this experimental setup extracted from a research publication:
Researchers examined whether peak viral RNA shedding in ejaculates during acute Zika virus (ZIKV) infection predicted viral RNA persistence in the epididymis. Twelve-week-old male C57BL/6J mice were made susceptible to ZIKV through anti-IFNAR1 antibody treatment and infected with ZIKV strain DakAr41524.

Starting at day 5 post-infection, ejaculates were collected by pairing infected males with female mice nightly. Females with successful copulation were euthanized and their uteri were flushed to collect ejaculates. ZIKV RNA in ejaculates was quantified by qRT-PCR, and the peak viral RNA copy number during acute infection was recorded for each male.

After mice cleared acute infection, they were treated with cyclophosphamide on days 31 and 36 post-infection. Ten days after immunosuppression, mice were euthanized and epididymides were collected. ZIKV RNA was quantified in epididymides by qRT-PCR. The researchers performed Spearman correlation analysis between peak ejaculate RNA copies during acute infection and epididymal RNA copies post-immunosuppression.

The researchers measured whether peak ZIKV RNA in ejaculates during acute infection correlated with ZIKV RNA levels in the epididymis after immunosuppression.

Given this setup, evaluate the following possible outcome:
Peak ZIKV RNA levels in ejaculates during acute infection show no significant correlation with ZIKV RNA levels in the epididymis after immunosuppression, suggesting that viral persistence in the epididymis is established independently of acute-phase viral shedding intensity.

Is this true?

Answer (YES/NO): YES